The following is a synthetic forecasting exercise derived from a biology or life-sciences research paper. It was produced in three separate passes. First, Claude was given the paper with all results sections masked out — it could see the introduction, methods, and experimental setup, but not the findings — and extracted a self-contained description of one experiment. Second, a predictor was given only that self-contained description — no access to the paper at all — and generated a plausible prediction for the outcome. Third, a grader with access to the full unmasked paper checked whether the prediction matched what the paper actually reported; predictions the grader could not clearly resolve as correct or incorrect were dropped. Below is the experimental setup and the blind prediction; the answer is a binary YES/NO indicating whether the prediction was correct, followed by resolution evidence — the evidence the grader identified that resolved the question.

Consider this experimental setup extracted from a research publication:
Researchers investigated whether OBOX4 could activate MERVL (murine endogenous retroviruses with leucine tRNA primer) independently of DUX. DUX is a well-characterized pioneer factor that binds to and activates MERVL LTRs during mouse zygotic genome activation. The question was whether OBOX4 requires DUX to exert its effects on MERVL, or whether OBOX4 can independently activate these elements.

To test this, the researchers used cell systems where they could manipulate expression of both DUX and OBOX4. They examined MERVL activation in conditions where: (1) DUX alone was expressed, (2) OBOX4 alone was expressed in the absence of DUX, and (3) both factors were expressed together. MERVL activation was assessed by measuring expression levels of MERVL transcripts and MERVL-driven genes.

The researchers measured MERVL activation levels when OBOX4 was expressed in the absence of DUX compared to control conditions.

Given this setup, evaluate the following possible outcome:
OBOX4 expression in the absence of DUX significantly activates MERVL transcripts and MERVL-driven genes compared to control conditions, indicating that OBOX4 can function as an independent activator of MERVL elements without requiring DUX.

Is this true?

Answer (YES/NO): YES